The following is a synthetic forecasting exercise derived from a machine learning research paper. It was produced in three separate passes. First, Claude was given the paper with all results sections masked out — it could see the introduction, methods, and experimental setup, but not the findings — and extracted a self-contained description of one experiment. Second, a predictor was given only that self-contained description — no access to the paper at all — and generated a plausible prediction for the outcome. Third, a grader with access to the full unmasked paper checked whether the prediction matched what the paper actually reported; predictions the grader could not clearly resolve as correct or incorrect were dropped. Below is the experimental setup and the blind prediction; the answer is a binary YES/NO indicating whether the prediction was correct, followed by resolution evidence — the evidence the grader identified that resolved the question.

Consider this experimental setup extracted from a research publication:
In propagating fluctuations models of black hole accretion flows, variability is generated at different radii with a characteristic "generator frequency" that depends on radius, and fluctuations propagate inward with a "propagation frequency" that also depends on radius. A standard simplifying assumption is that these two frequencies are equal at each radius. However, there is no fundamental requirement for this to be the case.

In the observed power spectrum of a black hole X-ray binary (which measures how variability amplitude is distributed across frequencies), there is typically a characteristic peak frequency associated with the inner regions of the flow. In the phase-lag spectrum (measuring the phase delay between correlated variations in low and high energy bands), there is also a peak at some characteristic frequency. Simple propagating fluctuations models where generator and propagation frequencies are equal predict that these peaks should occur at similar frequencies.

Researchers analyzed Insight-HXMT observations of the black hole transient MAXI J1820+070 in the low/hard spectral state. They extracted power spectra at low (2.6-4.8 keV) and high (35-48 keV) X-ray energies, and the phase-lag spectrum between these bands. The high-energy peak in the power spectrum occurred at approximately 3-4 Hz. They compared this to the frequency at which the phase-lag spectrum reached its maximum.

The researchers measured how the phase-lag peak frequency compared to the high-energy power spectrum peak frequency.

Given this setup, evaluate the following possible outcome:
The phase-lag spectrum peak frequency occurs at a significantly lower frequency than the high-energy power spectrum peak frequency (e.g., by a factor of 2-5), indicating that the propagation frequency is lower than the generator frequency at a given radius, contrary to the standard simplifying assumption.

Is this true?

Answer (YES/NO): YES